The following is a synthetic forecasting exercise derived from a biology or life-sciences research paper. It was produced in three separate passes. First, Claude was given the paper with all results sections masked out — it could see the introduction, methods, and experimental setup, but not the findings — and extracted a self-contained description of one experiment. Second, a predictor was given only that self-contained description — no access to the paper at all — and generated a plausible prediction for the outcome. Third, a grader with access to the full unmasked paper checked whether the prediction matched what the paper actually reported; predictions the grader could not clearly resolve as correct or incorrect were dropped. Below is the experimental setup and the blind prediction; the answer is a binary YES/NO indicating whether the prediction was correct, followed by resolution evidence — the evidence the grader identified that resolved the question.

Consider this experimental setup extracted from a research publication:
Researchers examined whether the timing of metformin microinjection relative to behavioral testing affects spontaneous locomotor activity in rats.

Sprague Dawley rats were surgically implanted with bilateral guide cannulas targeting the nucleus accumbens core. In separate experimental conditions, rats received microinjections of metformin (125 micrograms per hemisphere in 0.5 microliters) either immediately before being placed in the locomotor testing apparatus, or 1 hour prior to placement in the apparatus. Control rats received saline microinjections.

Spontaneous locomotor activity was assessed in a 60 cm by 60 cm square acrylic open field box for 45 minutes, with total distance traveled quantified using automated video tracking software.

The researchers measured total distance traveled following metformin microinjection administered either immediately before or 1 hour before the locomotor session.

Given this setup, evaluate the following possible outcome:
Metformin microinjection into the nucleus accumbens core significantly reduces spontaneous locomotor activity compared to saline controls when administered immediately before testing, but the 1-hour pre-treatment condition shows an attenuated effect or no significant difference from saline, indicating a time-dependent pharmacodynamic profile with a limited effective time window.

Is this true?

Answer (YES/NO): NO